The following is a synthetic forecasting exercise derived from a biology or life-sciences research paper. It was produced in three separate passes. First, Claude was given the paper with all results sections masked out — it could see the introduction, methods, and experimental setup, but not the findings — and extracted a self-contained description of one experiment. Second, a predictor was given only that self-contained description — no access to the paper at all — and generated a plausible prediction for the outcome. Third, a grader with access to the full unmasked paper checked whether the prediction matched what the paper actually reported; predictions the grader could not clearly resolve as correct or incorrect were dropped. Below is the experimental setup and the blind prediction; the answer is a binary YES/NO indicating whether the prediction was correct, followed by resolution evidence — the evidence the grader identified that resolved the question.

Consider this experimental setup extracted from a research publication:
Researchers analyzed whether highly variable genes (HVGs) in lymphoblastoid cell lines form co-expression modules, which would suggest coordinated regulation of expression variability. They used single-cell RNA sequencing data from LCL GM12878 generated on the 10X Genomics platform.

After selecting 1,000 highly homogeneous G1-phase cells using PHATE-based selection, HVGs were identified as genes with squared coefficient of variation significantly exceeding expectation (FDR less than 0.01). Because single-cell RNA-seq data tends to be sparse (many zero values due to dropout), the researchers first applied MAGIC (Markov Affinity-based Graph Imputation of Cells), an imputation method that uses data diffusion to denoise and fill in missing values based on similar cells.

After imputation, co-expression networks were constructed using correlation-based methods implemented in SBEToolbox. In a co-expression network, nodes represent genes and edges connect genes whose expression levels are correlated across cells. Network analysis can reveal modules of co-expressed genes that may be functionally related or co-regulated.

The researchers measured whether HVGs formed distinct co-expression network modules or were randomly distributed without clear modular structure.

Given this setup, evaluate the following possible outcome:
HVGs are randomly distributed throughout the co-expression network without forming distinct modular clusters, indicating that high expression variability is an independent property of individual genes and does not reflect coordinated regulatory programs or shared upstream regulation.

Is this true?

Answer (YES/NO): NO